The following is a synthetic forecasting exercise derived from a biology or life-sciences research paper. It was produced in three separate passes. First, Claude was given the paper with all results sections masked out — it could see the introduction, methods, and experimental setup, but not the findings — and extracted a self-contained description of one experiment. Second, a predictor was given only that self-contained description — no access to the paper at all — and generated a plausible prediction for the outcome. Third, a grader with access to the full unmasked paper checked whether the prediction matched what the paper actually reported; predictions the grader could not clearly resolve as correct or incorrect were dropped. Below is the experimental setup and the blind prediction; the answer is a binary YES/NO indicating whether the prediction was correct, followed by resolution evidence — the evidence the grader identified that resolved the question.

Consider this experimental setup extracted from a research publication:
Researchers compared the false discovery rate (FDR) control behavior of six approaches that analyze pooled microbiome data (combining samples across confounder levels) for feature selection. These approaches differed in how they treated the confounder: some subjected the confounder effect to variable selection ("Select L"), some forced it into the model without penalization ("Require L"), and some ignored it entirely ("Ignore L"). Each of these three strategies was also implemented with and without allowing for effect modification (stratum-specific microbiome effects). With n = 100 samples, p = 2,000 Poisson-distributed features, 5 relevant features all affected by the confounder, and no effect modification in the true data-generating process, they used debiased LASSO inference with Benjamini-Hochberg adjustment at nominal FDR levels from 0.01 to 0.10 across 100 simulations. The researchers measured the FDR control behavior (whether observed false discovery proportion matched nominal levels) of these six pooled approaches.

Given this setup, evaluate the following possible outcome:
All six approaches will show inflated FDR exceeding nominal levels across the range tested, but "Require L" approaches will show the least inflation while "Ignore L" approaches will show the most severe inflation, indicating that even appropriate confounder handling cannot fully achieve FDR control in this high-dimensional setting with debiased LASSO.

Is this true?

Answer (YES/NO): NO